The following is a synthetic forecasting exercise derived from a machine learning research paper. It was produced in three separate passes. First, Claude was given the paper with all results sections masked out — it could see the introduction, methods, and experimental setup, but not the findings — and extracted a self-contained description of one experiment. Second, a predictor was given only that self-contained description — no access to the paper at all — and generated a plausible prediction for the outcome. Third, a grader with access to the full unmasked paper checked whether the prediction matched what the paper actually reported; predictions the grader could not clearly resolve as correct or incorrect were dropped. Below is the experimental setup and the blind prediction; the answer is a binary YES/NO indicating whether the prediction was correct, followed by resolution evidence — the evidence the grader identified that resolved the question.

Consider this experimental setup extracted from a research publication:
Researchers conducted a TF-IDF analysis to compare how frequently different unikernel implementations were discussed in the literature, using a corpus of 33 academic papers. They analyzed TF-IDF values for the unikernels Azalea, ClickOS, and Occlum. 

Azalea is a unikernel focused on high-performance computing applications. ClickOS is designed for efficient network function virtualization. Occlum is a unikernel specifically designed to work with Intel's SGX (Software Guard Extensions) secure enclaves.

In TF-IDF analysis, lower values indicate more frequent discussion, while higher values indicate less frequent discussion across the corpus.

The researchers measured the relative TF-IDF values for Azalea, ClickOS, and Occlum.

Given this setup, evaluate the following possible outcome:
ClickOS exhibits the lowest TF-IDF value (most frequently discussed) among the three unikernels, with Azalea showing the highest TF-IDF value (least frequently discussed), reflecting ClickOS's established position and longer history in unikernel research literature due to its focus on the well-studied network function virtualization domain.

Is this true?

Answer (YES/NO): NO